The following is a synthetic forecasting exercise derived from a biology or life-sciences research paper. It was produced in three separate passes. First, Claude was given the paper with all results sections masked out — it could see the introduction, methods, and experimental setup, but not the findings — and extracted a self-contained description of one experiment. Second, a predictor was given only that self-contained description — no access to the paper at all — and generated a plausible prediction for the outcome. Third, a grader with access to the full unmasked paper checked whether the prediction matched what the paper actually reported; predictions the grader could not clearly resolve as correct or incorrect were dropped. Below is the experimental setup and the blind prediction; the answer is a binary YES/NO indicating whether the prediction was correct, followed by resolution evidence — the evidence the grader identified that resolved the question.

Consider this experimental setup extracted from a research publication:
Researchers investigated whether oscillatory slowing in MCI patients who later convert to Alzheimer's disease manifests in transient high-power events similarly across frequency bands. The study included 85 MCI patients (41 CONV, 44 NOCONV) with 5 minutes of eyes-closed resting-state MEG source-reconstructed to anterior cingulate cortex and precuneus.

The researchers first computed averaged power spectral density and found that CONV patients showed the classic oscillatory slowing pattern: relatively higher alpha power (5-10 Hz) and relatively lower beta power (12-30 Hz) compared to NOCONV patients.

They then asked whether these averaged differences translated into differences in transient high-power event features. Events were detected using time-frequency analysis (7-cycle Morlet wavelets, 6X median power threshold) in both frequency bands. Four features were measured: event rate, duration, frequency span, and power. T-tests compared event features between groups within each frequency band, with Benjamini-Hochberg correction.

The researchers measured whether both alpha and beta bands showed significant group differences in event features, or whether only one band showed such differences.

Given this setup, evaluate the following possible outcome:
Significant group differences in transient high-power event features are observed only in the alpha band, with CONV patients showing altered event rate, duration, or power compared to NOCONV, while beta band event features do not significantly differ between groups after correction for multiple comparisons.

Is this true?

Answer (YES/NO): NO